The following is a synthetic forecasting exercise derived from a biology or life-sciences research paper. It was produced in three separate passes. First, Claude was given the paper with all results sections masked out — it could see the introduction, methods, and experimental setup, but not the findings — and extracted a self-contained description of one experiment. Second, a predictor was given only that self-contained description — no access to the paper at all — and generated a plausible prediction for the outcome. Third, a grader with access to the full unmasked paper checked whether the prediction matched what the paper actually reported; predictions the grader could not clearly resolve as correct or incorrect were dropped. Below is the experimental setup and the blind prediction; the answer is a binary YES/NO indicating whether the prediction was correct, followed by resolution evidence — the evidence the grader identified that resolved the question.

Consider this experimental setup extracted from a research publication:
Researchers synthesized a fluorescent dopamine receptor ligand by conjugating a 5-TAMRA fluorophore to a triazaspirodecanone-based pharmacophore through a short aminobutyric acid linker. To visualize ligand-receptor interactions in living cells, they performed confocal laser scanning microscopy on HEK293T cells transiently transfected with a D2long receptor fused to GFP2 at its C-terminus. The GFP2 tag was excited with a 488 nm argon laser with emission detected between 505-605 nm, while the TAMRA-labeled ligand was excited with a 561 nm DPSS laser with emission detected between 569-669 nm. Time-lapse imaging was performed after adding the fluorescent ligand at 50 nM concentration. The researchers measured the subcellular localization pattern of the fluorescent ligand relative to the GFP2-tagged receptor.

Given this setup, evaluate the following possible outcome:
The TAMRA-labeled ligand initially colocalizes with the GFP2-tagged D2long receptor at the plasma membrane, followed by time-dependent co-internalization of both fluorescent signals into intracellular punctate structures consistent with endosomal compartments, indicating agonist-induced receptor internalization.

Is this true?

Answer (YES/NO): NO